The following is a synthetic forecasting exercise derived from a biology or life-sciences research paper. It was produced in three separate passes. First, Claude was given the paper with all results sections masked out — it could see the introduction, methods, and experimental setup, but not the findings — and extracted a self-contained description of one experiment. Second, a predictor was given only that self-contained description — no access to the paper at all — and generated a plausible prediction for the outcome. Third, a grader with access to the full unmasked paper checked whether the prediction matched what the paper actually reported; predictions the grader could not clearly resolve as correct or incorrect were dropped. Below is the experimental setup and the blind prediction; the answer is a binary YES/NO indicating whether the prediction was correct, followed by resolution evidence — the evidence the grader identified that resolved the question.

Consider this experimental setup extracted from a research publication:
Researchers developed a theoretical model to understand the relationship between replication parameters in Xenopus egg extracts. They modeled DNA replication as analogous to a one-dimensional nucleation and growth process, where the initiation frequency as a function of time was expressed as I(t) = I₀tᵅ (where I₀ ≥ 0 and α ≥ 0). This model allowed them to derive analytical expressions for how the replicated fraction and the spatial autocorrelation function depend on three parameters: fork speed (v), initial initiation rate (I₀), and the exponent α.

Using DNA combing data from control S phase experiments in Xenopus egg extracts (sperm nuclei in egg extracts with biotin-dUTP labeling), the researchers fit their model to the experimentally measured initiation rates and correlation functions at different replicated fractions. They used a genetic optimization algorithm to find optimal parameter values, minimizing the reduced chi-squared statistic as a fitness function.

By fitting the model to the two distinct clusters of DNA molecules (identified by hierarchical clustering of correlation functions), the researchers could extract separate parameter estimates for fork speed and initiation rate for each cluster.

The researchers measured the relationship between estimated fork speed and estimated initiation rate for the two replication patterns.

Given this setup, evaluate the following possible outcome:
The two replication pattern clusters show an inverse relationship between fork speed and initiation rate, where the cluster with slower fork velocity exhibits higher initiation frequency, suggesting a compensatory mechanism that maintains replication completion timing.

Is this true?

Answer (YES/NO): YES